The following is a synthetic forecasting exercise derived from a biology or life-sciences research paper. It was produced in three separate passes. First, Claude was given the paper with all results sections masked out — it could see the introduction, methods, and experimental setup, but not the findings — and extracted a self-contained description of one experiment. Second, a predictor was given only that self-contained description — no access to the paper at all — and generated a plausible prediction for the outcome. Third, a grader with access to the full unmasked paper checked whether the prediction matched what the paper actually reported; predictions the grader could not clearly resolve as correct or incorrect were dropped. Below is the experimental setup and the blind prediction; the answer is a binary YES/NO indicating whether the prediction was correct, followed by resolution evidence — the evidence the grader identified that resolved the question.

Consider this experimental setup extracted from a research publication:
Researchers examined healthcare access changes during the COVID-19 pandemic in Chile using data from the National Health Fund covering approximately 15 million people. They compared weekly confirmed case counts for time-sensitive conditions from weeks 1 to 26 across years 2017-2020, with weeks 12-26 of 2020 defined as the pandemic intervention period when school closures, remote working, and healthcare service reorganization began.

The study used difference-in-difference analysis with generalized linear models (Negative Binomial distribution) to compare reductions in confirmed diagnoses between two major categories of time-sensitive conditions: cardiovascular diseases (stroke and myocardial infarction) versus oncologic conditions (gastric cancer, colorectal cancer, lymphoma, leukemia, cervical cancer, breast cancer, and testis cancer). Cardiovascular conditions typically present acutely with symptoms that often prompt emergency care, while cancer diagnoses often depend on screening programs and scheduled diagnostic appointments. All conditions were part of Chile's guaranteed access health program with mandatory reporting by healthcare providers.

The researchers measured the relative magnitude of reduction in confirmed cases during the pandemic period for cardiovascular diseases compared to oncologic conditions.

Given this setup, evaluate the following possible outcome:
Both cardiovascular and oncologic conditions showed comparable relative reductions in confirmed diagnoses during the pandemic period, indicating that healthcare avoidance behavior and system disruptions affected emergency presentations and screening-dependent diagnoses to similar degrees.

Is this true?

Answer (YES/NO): NO